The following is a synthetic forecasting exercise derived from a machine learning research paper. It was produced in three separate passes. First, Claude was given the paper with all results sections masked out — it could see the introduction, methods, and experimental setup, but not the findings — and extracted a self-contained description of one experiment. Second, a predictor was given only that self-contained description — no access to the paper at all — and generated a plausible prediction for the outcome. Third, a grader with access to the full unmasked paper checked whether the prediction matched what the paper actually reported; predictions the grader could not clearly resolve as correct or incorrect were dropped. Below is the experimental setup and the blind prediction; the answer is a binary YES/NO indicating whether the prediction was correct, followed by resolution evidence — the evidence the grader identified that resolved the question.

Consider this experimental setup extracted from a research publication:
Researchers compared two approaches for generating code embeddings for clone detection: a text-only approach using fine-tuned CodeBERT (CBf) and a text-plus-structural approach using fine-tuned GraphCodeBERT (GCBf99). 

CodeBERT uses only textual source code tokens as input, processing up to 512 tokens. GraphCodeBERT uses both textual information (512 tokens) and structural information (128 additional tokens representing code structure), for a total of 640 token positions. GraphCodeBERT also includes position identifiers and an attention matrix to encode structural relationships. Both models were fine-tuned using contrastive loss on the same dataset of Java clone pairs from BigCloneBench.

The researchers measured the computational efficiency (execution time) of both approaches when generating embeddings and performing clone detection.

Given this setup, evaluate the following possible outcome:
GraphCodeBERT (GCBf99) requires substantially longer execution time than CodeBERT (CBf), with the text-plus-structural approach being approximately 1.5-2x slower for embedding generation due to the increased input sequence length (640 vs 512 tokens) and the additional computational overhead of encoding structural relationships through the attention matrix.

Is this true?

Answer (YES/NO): NO